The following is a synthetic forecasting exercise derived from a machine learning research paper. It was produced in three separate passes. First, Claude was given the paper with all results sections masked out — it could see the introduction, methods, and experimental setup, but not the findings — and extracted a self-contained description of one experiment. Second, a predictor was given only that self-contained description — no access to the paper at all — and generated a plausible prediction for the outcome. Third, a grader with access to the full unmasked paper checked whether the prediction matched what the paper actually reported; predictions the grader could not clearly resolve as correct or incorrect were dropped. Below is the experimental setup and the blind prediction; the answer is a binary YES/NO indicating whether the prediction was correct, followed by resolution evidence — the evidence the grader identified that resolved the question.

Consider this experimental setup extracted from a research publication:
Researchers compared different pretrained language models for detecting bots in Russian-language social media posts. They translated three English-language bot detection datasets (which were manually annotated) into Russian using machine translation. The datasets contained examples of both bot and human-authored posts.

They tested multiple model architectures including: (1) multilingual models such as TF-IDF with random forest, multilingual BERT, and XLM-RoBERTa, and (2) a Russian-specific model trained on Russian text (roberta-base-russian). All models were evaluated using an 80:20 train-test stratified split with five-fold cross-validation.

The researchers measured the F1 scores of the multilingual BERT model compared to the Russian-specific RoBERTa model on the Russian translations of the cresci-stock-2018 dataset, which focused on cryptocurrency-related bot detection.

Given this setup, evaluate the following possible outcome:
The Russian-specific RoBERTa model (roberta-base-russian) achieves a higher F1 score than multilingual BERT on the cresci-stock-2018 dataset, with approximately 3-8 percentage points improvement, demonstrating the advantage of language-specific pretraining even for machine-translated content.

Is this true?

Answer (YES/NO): NO